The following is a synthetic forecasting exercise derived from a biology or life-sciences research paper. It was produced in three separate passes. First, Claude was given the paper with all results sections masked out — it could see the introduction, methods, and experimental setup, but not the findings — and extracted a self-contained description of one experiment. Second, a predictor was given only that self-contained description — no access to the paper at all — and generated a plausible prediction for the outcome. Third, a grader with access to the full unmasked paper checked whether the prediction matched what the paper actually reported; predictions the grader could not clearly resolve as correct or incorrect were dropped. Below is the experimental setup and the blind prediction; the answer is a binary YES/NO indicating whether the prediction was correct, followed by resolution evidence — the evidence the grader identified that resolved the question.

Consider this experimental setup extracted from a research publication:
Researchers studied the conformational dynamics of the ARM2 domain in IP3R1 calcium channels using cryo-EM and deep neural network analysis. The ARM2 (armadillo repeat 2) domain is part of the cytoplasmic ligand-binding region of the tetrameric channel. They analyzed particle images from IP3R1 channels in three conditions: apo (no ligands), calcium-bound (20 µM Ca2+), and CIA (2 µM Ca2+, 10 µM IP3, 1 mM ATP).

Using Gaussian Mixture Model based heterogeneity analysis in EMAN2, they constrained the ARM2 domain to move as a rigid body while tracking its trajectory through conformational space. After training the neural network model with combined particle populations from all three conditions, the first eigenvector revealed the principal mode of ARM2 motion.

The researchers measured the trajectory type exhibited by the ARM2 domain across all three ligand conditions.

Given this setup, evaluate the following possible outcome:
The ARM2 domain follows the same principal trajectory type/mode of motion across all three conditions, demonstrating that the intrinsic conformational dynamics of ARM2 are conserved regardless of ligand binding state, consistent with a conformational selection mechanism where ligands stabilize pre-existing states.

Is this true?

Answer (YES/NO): YES